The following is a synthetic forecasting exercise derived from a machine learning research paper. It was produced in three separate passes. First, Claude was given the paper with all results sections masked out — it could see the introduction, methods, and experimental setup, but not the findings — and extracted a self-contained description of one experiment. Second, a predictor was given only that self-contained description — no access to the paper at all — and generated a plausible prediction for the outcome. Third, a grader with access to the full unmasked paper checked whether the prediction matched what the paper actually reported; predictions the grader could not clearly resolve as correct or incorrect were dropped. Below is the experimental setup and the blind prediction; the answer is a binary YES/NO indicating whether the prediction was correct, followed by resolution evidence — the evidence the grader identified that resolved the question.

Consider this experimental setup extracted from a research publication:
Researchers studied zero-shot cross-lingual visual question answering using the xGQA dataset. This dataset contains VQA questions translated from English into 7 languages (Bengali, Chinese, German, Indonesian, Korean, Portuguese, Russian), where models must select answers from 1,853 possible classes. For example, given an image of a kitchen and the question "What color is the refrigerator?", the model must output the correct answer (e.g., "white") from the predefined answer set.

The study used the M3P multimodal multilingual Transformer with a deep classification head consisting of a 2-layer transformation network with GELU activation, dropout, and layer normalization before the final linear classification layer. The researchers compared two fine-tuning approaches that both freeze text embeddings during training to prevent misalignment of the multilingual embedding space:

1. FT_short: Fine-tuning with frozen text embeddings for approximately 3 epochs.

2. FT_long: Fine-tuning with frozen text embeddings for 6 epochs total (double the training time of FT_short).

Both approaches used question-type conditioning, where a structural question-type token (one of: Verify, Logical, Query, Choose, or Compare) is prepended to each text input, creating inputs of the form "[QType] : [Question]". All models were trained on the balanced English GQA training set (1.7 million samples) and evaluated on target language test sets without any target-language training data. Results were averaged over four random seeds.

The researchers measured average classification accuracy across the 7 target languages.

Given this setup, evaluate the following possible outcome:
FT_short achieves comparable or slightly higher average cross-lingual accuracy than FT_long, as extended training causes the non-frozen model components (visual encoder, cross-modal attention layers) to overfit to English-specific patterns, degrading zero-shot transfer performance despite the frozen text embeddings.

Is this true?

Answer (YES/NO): YES